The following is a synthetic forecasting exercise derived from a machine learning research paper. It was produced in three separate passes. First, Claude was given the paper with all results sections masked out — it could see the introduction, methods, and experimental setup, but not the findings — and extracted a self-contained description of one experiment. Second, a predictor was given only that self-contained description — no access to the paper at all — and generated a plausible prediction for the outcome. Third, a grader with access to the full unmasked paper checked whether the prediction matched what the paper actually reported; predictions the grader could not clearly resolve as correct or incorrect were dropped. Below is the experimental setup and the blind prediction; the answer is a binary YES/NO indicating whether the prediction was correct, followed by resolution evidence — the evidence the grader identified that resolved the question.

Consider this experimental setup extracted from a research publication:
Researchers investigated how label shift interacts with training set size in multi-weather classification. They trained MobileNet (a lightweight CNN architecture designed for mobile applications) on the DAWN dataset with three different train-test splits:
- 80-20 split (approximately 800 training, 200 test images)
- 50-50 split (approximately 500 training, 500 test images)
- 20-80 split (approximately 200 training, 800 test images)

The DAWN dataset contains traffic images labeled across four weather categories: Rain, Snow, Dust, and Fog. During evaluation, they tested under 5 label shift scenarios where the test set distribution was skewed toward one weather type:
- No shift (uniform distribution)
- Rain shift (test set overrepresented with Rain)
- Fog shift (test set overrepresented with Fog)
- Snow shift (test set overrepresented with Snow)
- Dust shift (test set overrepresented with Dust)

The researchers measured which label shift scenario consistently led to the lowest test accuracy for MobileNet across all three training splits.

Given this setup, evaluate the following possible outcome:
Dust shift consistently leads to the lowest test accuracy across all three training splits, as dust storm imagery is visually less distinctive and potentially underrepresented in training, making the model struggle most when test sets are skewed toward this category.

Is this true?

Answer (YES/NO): YES